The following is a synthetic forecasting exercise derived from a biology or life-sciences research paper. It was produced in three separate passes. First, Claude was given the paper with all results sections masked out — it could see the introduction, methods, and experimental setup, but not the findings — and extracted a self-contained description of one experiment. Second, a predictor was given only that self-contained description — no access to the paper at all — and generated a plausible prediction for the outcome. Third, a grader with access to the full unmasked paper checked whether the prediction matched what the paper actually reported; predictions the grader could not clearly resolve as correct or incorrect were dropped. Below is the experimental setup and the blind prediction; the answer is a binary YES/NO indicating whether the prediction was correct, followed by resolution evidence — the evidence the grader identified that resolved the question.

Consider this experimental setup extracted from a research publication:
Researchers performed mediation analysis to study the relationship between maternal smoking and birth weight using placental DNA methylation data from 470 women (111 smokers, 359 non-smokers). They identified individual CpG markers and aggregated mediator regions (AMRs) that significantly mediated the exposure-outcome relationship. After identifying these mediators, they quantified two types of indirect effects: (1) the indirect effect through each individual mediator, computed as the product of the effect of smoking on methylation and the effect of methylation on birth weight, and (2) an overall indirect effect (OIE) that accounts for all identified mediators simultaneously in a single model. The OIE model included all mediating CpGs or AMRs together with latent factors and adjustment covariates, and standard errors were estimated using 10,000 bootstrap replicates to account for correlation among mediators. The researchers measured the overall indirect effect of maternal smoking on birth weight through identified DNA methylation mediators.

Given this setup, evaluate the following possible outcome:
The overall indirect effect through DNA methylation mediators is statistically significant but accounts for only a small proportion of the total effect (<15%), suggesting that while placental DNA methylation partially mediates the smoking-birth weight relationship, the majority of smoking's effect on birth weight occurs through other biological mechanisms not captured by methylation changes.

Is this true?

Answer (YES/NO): NO